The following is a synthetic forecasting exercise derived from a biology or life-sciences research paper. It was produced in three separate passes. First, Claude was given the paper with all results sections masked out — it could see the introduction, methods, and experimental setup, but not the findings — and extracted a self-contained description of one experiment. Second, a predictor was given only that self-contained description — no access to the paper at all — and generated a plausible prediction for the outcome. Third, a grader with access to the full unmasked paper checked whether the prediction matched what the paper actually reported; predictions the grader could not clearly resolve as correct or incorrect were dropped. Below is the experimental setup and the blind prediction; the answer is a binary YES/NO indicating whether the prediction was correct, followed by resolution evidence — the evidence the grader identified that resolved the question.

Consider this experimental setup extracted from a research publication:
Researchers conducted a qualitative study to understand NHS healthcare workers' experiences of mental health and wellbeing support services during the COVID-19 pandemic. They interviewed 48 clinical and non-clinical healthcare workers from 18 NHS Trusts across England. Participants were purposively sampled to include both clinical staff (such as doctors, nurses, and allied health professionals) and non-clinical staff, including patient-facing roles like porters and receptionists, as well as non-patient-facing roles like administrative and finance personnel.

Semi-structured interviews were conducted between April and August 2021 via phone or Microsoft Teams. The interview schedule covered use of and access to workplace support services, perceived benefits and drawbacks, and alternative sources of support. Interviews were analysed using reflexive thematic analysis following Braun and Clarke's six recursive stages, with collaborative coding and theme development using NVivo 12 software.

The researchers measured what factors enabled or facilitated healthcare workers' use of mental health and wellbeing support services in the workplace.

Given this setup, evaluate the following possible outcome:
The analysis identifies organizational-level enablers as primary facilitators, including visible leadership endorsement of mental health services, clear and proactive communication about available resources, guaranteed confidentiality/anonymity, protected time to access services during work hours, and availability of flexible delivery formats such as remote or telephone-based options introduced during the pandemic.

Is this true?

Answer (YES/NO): NO